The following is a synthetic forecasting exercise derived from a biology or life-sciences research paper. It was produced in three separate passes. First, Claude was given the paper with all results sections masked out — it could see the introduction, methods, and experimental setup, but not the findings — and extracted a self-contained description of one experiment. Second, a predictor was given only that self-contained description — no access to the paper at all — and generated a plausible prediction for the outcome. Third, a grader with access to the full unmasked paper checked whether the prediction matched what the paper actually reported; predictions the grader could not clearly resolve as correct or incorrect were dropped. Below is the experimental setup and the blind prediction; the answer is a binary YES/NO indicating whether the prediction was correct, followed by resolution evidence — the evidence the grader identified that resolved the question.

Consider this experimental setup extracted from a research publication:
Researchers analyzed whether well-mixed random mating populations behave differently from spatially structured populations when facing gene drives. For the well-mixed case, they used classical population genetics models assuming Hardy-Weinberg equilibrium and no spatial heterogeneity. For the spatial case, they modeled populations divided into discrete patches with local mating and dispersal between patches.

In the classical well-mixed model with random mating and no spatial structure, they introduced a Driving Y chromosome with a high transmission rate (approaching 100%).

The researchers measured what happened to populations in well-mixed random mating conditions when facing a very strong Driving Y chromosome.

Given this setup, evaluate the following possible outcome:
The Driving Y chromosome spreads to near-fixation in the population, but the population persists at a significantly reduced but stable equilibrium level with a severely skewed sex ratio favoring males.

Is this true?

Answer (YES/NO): NO